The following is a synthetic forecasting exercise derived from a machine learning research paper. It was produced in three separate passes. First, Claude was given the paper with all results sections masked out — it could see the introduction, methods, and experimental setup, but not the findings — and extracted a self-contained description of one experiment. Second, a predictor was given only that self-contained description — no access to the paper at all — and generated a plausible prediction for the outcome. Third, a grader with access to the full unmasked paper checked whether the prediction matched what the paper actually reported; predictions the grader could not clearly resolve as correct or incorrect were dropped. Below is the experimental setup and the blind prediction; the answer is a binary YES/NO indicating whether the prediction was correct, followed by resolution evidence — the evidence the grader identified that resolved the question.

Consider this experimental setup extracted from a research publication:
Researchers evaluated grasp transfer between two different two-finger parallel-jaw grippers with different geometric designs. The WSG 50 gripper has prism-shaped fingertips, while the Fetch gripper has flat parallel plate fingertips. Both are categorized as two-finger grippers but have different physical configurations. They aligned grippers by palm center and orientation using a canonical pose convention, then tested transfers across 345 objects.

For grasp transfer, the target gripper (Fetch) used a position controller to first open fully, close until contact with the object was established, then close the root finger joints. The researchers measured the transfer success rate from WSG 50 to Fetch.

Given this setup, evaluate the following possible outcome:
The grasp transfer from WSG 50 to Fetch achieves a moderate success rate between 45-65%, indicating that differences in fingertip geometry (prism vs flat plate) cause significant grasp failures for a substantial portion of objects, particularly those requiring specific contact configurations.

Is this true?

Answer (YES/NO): YES